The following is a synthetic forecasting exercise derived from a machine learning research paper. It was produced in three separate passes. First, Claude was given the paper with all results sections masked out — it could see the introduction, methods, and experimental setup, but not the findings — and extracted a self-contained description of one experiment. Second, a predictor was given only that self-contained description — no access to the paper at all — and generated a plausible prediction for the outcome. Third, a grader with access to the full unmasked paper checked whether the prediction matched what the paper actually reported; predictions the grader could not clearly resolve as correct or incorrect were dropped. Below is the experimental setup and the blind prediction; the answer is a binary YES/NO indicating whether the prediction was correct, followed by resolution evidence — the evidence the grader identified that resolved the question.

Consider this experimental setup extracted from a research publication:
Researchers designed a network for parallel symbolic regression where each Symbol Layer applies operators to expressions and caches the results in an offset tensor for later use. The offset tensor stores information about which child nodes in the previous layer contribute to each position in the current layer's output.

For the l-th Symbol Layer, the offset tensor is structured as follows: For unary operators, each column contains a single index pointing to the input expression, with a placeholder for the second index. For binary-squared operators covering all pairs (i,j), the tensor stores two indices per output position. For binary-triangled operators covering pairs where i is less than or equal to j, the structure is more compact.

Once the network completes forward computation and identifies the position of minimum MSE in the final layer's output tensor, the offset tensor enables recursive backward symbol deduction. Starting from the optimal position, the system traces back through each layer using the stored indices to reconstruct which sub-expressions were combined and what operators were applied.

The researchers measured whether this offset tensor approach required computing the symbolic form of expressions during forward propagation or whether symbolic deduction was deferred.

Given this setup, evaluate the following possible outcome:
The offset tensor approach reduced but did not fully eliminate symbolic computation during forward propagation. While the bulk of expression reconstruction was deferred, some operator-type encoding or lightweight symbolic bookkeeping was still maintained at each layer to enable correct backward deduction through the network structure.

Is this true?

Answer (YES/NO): NO